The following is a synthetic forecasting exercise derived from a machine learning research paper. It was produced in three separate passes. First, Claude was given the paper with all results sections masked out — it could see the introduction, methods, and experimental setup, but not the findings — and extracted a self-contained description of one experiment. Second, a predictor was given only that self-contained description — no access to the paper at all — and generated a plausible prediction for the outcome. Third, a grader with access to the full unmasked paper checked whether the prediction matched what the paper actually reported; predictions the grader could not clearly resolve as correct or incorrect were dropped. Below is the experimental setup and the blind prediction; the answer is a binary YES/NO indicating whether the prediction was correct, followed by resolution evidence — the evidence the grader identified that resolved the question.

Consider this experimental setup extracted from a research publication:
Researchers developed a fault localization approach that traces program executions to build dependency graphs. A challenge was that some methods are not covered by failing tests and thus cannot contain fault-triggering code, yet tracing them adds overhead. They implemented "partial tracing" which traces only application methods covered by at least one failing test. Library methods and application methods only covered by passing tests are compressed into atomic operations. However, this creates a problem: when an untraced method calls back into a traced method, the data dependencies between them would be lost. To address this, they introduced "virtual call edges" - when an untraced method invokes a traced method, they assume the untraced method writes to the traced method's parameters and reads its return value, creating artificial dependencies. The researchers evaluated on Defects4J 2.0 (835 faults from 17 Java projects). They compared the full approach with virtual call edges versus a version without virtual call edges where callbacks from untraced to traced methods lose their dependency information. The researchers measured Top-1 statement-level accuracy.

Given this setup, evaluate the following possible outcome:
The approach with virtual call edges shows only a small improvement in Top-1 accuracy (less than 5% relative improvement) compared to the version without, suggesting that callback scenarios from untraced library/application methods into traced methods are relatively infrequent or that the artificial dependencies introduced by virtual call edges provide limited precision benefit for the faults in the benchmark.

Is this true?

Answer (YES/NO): NO